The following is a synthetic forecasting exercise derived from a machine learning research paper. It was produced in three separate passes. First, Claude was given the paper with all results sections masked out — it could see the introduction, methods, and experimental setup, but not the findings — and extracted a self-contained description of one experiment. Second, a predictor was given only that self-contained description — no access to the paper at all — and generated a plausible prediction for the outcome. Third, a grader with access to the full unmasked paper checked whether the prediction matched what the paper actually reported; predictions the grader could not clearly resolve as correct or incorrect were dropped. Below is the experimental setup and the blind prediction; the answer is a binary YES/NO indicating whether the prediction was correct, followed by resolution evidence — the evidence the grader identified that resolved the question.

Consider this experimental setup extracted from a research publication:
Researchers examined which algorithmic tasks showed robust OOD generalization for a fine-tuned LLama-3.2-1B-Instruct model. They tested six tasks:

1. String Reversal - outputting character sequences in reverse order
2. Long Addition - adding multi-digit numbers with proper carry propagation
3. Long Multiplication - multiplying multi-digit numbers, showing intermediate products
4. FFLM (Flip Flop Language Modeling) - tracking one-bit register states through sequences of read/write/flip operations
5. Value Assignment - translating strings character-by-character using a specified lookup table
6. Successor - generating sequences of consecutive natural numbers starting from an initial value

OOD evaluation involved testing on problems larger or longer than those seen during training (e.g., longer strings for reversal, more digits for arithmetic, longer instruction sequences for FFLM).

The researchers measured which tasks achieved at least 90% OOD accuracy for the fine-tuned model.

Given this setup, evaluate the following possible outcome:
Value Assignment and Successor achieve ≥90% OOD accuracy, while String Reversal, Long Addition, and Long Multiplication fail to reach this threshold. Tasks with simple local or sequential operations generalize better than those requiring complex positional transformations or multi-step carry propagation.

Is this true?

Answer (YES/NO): NO